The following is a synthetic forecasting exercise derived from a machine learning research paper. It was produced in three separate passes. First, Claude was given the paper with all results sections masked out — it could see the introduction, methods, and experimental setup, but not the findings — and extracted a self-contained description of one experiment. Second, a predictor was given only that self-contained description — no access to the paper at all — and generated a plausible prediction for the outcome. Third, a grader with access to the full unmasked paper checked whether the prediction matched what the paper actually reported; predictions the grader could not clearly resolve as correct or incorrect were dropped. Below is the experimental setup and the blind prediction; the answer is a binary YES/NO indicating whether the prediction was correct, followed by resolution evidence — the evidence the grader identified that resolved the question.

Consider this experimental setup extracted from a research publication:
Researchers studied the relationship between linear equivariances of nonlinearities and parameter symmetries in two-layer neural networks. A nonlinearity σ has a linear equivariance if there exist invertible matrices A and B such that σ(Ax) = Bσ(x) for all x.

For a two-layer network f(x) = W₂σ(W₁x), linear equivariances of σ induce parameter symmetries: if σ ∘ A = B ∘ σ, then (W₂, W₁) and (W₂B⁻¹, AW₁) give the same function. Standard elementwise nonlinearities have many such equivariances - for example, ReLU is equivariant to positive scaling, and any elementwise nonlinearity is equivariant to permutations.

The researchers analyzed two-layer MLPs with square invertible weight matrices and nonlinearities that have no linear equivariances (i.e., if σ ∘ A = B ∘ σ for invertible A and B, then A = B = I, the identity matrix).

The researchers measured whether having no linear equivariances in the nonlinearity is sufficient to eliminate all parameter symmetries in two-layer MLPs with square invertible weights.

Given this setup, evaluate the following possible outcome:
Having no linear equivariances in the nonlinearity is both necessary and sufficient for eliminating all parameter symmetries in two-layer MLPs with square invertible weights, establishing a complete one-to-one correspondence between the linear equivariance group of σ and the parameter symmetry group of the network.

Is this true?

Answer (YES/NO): NO